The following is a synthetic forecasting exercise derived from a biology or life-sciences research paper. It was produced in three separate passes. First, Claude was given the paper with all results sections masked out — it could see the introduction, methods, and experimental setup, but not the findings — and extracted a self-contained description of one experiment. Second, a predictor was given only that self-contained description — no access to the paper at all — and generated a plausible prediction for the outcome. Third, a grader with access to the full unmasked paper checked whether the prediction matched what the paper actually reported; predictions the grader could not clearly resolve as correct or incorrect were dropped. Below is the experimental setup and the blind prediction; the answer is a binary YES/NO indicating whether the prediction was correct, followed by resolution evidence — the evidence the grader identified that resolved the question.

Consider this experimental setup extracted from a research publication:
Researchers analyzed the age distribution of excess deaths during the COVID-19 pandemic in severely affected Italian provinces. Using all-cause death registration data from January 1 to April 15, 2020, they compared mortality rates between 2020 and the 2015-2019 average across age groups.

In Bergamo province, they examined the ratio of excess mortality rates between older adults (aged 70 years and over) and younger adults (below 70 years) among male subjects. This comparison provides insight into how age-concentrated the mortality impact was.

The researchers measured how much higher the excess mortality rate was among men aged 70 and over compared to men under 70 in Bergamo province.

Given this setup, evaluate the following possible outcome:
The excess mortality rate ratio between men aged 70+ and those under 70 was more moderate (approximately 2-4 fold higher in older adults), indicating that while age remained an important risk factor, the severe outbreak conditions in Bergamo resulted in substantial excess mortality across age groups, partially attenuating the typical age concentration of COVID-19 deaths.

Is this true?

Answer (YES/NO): NO